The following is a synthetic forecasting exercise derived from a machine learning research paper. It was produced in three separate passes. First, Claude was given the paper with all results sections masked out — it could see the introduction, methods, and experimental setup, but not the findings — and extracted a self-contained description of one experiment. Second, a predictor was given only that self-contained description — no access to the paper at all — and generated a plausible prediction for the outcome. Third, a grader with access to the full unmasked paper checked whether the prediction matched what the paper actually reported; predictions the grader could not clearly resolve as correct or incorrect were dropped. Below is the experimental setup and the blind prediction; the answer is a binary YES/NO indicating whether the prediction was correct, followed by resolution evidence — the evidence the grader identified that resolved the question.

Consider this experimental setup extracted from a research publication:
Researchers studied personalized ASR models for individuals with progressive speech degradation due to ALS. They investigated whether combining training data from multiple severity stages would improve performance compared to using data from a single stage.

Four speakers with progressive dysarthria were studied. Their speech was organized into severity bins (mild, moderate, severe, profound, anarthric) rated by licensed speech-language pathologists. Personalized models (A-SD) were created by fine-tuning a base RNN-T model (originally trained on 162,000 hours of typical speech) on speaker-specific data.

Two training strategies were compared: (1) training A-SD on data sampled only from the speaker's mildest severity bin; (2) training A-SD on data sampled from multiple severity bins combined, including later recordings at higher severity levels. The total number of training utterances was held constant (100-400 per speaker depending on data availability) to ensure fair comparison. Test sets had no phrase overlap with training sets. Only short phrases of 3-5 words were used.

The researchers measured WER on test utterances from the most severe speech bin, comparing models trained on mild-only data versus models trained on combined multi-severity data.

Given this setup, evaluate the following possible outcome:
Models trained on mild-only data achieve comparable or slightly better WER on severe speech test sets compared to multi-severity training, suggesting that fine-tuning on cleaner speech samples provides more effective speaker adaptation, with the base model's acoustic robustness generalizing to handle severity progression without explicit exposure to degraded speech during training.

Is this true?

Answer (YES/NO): NO